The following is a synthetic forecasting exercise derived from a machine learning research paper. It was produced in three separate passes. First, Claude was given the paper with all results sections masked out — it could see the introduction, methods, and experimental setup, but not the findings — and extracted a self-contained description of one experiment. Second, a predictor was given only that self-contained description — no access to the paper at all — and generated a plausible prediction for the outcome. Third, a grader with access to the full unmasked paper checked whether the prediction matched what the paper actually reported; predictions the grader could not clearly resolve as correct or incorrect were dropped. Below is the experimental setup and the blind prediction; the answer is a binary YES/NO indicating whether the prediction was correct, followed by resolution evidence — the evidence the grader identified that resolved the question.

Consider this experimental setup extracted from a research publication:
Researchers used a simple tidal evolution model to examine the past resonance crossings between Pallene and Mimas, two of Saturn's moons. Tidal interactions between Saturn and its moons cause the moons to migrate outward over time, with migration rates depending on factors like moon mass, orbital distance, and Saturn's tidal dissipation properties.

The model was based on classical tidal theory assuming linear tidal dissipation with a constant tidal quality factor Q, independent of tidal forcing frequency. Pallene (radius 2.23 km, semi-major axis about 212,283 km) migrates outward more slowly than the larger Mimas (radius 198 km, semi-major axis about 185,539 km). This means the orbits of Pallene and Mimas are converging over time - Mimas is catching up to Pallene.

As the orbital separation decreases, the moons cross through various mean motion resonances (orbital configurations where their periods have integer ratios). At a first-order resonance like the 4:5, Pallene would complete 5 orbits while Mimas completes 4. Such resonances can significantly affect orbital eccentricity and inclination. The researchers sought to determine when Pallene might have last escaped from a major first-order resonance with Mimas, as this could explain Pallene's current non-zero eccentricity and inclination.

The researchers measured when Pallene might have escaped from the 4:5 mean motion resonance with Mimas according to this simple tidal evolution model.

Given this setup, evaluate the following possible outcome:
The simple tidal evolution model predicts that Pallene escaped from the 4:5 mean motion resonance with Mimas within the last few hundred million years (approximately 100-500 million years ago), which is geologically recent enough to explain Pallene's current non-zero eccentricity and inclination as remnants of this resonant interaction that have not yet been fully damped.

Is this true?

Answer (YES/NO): NO